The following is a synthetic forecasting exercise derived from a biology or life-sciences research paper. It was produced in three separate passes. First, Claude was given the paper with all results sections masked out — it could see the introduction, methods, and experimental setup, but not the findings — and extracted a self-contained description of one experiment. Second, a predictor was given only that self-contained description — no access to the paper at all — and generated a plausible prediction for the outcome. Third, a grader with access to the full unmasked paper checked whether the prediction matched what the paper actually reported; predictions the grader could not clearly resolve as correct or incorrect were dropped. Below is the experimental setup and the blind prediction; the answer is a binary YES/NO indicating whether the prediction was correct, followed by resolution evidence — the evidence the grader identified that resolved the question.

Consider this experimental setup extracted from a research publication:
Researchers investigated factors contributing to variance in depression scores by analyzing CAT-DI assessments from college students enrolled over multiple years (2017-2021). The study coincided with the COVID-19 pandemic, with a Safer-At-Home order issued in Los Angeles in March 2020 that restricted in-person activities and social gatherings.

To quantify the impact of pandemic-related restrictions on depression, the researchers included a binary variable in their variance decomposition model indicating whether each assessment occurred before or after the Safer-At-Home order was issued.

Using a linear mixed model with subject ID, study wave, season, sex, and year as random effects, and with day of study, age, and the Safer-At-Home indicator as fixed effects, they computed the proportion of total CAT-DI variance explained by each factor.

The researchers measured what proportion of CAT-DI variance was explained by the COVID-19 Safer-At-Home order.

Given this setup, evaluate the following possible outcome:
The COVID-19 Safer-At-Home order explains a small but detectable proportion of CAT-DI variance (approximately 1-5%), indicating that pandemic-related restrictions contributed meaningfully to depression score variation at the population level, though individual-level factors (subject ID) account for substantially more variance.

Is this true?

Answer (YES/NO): NO